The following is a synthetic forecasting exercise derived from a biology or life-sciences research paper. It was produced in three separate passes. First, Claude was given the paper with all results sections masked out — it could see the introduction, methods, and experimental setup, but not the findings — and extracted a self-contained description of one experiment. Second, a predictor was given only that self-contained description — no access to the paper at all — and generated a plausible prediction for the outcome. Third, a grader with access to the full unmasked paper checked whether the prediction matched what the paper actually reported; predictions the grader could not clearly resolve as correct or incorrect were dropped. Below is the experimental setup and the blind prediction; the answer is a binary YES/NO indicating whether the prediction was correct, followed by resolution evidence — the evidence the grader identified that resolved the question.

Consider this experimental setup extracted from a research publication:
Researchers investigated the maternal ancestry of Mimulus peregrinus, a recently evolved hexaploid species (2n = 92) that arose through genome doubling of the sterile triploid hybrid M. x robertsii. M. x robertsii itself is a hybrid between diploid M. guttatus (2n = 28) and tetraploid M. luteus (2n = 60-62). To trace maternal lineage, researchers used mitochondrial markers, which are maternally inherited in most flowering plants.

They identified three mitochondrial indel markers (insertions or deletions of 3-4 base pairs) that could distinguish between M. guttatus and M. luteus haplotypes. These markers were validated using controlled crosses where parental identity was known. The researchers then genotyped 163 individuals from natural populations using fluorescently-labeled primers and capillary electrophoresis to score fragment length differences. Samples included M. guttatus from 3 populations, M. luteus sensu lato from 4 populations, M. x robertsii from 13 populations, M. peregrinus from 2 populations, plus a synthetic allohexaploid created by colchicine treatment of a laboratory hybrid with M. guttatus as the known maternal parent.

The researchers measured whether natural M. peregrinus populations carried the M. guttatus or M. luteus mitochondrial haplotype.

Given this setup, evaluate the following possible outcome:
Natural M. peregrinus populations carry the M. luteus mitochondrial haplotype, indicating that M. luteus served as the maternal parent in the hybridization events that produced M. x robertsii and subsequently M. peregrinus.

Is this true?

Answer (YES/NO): NO